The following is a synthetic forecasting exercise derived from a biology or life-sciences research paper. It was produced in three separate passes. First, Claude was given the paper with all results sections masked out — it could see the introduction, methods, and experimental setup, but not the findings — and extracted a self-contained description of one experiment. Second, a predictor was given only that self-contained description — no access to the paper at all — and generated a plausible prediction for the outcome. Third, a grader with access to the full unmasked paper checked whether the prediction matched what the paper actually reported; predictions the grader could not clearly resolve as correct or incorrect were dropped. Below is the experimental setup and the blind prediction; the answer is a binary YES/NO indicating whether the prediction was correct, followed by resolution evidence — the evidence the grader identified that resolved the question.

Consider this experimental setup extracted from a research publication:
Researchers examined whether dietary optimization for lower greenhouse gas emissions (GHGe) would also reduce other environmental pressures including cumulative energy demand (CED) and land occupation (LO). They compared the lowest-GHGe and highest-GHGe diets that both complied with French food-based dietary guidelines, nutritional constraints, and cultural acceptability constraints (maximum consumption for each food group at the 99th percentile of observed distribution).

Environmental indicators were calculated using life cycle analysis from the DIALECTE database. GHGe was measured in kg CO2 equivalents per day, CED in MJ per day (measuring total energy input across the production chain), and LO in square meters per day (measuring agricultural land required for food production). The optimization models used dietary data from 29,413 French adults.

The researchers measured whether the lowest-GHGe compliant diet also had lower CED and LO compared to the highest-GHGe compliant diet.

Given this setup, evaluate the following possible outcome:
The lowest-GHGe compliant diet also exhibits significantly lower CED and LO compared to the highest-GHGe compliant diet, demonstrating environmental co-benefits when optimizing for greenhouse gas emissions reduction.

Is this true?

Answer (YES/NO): YES